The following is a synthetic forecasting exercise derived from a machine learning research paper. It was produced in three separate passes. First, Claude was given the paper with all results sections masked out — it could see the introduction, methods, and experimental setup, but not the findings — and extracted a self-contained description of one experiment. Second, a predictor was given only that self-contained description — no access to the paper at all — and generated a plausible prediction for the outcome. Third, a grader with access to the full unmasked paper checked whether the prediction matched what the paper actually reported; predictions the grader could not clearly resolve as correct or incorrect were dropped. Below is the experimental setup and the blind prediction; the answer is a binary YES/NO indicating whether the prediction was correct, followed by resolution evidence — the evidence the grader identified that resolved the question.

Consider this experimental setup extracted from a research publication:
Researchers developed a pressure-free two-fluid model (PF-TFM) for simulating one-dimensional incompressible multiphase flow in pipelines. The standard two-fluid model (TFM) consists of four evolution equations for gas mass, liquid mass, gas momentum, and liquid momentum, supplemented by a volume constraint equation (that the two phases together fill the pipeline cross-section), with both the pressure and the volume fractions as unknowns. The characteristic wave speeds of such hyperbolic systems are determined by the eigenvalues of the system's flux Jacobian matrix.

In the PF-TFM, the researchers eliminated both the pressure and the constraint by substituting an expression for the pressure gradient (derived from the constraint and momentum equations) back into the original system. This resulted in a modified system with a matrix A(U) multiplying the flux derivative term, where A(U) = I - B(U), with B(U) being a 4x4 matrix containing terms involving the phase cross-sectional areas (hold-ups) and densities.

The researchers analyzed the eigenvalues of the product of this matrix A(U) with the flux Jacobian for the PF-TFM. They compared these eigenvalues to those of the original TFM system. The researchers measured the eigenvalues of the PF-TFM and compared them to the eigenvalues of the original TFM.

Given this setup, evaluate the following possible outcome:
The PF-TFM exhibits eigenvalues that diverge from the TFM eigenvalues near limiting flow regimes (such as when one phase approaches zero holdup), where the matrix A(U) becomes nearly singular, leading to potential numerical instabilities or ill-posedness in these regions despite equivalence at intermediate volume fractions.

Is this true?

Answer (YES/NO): NO